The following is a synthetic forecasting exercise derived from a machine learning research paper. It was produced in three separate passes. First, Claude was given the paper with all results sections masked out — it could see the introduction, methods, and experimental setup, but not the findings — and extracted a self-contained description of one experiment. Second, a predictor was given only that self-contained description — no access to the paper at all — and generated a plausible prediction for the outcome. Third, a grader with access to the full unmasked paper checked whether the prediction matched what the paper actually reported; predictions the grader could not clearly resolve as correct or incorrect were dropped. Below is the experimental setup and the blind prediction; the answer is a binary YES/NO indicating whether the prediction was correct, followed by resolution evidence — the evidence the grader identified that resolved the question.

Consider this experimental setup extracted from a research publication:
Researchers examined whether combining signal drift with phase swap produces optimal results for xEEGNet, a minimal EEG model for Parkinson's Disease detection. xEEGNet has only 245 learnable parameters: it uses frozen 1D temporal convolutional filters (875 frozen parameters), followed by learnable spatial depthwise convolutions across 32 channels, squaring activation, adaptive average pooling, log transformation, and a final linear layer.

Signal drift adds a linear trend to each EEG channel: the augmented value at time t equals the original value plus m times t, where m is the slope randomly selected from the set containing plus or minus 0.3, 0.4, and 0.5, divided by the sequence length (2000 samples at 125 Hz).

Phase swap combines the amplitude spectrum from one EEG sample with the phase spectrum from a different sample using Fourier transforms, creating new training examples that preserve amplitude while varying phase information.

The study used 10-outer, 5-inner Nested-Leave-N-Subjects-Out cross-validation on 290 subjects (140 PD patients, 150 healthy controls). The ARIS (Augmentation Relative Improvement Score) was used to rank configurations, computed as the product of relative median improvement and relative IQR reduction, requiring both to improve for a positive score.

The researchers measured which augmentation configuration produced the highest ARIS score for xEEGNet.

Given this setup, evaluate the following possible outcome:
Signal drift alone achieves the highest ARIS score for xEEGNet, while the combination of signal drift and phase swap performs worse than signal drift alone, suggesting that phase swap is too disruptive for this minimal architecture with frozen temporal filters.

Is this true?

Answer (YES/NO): NO